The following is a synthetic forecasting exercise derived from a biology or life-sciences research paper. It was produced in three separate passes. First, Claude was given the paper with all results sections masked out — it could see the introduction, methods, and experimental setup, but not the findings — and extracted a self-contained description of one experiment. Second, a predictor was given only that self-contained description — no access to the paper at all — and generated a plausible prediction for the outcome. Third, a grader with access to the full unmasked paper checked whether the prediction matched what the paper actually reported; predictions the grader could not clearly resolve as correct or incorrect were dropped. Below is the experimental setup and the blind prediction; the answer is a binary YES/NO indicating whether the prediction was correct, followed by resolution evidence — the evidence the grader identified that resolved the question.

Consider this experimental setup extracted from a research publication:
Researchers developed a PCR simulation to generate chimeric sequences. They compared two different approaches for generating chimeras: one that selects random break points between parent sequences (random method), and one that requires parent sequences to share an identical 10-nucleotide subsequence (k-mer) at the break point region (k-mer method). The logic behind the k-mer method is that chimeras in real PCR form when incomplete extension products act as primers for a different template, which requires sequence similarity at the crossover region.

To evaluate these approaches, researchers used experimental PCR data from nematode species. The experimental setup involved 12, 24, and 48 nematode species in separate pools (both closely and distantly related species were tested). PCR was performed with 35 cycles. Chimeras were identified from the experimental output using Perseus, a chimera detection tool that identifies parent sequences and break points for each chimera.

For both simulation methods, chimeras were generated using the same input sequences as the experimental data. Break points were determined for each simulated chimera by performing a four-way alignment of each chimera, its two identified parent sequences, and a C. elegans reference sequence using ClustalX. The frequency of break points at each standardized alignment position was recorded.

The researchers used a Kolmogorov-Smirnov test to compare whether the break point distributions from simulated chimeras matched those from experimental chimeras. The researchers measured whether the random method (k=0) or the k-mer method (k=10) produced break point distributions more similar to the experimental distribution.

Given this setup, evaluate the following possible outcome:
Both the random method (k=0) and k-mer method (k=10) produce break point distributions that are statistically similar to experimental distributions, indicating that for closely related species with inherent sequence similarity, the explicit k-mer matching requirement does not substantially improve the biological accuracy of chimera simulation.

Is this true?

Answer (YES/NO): NO